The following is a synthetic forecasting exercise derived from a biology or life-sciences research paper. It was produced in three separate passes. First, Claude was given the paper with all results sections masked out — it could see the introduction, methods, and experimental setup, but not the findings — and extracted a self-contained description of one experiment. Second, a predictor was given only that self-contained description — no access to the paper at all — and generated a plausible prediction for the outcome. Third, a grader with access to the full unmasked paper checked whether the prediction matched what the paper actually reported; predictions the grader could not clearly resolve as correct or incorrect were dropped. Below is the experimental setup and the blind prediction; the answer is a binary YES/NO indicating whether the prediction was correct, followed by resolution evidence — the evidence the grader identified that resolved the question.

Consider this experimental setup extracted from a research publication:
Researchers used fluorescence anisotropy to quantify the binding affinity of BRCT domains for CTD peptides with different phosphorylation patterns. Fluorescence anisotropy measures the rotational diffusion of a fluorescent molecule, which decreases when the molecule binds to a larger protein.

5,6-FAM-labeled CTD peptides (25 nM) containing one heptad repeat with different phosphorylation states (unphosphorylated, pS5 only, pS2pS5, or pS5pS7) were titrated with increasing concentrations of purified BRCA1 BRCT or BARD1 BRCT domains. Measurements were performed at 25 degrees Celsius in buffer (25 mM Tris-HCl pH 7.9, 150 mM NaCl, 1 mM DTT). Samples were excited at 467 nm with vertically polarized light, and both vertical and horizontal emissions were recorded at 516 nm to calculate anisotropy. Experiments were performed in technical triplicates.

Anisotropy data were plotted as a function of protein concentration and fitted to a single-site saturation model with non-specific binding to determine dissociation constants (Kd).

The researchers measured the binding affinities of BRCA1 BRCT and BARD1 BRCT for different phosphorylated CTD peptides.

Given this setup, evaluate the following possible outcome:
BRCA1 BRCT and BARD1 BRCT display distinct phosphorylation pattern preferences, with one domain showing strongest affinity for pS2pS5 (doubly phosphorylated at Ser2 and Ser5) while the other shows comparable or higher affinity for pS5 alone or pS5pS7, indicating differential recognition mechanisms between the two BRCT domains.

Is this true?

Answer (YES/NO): NO